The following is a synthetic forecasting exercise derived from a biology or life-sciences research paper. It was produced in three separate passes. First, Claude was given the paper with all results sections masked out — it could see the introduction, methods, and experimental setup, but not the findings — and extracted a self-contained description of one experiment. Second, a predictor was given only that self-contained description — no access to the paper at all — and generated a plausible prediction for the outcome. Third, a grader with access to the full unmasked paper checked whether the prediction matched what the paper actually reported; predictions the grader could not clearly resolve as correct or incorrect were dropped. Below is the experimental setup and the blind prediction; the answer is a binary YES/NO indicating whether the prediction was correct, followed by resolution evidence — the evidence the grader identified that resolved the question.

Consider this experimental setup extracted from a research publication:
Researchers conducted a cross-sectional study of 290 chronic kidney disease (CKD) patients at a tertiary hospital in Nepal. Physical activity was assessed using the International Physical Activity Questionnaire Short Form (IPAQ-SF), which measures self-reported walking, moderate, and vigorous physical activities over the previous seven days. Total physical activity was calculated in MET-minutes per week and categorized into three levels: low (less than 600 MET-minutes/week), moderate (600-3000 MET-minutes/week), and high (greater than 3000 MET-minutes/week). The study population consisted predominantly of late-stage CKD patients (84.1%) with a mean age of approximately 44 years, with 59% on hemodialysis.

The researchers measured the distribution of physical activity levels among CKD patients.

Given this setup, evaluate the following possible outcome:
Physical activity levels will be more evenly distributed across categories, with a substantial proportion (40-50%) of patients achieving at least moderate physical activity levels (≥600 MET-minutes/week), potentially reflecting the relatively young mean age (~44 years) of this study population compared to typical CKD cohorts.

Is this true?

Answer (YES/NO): NO